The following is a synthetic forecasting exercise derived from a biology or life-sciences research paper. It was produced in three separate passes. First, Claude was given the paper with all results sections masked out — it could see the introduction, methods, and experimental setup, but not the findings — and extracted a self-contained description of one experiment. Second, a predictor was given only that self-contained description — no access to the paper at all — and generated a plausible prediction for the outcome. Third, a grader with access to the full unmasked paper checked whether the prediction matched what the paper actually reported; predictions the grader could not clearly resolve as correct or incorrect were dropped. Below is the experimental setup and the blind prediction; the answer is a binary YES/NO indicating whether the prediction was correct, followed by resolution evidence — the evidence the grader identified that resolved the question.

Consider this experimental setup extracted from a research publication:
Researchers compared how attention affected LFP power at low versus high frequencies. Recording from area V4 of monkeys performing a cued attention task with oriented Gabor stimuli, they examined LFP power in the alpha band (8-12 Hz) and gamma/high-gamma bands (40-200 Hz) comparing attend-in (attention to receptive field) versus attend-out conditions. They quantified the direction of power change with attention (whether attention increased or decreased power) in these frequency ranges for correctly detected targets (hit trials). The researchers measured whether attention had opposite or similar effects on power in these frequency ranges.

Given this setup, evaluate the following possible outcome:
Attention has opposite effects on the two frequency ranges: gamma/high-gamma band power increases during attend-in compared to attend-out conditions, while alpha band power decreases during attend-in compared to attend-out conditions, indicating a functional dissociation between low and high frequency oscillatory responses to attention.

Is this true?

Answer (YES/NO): YES